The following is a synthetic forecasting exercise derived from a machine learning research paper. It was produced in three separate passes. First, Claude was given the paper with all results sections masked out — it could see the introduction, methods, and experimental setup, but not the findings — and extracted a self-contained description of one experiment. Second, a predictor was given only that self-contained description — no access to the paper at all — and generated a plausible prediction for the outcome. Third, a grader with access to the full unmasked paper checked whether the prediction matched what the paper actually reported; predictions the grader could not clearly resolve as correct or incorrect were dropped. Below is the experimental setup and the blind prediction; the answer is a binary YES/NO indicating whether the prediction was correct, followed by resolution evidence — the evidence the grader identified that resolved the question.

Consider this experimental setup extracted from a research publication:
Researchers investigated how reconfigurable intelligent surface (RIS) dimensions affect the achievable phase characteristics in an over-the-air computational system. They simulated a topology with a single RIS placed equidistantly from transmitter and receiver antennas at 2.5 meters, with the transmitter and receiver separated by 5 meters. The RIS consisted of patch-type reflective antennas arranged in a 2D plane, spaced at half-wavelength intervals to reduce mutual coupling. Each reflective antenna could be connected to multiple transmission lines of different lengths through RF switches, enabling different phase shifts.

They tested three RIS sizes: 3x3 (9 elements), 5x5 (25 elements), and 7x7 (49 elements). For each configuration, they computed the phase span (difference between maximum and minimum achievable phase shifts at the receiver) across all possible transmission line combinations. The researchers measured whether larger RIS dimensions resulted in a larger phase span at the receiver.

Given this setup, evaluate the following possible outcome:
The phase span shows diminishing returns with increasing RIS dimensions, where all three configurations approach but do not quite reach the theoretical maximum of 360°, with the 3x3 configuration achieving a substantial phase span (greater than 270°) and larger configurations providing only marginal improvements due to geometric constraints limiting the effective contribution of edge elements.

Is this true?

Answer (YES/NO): NO